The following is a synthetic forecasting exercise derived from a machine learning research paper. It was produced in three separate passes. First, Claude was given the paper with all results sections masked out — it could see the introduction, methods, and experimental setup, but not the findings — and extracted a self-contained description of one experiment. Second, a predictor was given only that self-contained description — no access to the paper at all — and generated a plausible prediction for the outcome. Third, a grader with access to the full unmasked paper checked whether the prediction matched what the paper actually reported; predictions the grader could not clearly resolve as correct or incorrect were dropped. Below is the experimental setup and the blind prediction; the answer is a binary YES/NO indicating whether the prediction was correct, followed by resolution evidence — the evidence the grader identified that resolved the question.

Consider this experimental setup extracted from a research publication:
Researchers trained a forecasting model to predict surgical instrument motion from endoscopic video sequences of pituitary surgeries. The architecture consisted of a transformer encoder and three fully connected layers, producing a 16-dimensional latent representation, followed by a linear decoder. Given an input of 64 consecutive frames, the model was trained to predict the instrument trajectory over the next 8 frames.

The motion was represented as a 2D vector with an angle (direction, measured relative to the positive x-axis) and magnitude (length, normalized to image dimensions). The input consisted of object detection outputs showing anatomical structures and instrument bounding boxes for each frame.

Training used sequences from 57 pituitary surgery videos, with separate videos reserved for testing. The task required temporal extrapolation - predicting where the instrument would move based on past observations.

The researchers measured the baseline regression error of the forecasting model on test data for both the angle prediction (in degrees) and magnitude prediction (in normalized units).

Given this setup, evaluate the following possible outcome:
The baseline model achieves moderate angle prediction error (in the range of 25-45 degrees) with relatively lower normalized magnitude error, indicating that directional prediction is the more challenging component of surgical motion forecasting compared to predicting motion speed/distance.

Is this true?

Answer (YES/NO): NO